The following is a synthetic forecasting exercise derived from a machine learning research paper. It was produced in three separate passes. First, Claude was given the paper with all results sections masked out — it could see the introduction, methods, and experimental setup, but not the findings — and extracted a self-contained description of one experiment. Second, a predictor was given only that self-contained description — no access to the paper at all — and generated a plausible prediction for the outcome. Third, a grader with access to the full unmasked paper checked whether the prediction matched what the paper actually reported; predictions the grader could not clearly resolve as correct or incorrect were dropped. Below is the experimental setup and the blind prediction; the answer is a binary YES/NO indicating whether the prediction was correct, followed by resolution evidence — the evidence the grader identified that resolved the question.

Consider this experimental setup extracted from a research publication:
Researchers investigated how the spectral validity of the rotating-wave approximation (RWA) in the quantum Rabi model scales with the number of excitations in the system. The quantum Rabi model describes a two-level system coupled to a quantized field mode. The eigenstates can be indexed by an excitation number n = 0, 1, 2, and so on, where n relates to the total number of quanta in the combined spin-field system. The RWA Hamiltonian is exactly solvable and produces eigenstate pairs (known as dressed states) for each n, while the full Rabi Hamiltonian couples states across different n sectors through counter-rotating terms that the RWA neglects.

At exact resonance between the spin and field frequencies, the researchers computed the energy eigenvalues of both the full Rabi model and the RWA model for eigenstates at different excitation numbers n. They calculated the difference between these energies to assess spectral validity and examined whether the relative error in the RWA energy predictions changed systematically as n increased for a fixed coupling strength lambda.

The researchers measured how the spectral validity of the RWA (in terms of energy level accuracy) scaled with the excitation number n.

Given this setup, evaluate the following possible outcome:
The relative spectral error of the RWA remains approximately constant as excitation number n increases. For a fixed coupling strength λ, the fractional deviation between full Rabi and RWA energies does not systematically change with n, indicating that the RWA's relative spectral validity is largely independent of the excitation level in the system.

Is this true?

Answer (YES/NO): NO